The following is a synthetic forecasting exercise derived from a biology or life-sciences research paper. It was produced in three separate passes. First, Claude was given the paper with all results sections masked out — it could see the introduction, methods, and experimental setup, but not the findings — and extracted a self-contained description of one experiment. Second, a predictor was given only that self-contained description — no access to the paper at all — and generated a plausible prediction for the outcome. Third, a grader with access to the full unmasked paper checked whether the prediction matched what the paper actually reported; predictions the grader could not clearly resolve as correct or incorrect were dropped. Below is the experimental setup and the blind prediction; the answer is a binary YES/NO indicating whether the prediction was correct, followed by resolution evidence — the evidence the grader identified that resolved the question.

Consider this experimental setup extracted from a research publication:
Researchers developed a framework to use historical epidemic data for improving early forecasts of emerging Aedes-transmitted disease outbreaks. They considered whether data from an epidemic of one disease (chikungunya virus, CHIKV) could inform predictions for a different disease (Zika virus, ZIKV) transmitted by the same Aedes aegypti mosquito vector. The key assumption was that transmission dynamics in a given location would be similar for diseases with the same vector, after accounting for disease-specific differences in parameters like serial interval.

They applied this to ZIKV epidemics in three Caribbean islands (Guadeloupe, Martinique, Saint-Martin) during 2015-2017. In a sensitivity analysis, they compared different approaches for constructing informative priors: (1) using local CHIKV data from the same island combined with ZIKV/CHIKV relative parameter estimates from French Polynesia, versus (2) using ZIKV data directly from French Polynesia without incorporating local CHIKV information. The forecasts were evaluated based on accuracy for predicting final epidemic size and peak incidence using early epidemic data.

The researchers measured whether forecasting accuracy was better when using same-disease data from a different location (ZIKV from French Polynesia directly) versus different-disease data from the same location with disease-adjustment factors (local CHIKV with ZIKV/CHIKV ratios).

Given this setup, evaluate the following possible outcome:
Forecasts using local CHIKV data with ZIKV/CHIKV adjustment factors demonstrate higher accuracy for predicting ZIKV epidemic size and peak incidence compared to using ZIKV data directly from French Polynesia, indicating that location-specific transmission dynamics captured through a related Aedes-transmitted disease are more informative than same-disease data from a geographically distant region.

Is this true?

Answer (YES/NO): YES